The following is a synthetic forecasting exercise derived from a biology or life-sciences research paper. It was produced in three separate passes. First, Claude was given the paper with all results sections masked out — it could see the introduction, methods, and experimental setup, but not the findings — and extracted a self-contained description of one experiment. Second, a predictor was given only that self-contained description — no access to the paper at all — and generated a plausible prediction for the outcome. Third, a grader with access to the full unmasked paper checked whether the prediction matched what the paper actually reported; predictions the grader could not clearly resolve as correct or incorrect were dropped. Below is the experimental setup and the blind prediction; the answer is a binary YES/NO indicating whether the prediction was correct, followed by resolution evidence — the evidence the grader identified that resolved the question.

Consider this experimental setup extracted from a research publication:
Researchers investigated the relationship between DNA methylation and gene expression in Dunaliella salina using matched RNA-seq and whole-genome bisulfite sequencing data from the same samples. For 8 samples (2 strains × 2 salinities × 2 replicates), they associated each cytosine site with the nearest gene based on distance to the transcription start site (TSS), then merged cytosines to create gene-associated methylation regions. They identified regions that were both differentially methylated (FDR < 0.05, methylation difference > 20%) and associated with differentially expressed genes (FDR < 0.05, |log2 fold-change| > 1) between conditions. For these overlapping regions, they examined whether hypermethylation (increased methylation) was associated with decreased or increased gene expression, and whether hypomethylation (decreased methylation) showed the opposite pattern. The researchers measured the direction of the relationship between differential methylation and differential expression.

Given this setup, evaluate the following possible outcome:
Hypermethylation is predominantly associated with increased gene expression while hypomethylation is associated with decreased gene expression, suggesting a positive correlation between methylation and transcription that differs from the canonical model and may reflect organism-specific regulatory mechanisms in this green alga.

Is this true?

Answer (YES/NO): NO